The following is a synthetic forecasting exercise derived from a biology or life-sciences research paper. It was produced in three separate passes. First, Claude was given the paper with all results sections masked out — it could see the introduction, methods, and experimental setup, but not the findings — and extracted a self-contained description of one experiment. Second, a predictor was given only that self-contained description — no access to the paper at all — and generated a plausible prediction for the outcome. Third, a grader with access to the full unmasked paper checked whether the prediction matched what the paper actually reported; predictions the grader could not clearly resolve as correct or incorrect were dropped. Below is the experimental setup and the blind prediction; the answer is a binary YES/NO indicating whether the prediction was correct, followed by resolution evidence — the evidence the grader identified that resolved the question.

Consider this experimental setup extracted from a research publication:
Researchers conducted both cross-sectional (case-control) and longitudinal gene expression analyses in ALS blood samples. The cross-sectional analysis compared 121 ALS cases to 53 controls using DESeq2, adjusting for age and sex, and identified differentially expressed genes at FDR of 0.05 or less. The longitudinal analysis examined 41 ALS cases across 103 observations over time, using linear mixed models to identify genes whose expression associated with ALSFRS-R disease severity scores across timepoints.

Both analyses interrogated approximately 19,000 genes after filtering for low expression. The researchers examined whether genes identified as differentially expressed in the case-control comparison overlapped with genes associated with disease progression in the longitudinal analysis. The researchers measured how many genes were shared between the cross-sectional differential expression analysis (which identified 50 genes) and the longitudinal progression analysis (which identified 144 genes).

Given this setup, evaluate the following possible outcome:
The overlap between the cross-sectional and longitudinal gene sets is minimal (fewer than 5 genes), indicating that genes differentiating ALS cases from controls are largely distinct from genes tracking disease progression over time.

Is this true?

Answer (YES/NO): YES